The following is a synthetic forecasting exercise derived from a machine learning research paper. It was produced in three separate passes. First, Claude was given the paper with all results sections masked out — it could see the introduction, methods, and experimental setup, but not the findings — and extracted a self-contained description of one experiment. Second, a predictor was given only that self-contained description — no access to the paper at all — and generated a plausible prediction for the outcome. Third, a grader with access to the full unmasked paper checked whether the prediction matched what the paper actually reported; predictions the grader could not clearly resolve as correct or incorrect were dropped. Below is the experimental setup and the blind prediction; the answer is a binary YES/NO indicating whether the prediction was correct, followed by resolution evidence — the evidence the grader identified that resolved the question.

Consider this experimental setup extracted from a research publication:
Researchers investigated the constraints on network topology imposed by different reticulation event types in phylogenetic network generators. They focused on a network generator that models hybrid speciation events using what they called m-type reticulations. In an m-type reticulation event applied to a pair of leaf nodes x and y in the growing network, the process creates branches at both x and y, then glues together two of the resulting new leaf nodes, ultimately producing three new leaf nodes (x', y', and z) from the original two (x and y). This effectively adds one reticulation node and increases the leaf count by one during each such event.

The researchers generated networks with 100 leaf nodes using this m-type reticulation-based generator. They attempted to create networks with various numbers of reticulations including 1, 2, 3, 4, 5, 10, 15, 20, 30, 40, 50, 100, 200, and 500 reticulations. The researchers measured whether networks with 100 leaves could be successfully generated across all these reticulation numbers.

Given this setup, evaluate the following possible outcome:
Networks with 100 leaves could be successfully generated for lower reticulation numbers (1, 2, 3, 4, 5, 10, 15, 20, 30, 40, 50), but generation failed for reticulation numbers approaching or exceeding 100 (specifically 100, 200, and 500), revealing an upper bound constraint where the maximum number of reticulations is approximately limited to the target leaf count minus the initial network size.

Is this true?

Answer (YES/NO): YES